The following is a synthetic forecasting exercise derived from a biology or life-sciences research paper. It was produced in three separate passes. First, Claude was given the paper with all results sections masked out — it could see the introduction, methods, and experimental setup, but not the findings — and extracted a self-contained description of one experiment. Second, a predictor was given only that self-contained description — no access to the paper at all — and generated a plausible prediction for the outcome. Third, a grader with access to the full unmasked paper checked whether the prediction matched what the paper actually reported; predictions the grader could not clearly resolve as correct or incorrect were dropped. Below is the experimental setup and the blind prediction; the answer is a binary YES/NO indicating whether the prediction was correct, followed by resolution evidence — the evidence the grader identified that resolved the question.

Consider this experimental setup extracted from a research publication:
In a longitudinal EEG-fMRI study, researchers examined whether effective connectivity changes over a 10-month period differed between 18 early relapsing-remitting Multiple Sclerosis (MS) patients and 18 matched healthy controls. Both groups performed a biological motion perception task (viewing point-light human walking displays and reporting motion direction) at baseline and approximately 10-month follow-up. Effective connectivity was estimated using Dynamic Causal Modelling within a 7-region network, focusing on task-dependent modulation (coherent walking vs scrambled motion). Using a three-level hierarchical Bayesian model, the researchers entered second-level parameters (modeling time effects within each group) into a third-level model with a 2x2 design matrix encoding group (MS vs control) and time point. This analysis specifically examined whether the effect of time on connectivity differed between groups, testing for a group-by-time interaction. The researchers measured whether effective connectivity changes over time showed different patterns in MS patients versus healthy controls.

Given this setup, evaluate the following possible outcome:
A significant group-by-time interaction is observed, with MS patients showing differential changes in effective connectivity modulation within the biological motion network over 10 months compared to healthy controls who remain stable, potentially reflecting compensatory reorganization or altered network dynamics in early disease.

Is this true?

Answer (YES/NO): NO